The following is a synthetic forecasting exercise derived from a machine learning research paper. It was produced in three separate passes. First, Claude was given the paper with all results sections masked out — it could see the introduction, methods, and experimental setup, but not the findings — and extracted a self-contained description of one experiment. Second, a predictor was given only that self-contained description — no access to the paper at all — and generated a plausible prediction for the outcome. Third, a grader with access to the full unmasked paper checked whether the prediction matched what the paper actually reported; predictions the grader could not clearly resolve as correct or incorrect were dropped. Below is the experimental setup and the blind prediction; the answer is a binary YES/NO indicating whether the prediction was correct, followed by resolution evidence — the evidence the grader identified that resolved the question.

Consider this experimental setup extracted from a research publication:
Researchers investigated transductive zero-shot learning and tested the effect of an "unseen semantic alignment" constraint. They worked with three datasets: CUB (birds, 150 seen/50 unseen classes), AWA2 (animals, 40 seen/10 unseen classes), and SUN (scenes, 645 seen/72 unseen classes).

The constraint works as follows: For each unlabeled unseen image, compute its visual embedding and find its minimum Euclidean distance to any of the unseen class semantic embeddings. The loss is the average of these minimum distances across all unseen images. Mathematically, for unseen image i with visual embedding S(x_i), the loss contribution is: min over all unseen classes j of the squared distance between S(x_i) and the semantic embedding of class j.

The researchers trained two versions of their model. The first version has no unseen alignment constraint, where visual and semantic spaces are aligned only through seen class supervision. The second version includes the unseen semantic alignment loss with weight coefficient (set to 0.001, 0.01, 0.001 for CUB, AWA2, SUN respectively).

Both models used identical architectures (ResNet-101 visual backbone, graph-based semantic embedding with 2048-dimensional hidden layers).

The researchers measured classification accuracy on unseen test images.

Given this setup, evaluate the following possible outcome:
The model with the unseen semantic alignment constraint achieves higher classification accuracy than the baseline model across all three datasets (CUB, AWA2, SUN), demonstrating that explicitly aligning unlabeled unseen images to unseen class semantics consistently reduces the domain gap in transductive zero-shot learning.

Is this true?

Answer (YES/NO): YES